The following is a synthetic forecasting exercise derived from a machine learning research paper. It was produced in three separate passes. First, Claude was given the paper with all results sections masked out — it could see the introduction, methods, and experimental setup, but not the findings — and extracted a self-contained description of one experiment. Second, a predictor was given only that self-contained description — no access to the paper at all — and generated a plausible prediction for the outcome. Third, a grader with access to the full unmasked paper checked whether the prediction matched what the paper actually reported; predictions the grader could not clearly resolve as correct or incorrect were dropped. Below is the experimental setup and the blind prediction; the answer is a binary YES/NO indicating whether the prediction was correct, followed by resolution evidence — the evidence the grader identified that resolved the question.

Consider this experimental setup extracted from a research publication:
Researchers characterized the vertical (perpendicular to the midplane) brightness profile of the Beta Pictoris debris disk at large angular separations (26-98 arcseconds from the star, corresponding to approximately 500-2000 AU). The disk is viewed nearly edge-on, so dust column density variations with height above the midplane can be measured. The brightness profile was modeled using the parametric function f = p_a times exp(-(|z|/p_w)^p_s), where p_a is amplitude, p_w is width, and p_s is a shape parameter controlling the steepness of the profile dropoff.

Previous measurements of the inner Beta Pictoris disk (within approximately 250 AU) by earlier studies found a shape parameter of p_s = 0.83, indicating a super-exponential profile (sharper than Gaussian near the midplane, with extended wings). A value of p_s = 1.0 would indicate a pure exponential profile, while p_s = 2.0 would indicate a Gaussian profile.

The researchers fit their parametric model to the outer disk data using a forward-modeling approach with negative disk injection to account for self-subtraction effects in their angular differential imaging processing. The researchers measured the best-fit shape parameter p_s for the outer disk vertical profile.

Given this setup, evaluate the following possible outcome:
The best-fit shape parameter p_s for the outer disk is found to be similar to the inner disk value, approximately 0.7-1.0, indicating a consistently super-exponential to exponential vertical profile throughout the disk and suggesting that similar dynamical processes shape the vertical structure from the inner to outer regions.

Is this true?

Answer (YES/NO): NO